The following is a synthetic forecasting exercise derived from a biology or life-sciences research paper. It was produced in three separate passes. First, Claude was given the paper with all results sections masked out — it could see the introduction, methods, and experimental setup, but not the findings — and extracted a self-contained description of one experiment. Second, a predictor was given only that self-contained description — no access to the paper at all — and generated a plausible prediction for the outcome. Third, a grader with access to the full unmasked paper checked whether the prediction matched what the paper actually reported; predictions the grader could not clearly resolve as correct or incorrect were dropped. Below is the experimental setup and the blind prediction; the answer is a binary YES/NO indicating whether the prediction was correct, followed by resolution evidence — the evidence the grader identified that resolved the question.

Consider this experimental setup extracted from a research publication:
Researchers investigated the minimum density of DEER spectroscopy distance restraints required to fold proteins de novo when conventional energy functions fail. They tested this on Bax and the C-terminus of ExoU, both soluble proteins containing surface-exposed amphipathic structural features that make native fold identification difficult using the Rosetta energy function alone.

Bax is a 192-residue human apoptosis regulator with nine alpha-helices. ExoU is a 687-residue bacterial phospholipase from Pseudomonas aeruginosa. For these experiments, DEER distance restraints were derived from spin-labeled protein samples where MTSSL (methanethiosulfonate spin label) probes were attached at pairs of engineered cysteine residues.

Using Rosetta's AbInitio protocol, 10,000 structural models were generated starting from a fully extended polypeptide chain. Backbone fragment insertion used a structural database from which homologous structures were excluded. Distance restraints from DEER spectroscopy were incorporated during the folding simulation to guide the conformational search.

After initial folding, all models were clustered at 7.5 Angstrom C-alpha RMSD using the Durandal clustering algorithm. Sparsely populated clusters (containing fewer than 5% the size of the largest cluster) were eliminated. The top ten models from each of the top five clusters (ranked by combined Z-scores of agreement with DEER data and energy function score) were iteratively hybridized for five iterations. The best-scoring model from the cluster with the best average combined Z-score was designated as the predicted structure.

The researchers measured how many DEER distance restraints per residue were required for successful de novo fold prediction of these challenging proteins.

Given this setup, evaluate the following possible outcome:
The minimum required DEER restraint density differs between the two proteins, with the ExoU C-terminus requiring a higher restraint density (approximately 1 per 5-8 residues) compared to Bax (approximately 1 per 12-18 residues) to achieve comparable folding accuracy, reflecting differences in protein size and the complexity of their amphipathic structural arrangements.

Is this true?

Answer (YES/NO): NO